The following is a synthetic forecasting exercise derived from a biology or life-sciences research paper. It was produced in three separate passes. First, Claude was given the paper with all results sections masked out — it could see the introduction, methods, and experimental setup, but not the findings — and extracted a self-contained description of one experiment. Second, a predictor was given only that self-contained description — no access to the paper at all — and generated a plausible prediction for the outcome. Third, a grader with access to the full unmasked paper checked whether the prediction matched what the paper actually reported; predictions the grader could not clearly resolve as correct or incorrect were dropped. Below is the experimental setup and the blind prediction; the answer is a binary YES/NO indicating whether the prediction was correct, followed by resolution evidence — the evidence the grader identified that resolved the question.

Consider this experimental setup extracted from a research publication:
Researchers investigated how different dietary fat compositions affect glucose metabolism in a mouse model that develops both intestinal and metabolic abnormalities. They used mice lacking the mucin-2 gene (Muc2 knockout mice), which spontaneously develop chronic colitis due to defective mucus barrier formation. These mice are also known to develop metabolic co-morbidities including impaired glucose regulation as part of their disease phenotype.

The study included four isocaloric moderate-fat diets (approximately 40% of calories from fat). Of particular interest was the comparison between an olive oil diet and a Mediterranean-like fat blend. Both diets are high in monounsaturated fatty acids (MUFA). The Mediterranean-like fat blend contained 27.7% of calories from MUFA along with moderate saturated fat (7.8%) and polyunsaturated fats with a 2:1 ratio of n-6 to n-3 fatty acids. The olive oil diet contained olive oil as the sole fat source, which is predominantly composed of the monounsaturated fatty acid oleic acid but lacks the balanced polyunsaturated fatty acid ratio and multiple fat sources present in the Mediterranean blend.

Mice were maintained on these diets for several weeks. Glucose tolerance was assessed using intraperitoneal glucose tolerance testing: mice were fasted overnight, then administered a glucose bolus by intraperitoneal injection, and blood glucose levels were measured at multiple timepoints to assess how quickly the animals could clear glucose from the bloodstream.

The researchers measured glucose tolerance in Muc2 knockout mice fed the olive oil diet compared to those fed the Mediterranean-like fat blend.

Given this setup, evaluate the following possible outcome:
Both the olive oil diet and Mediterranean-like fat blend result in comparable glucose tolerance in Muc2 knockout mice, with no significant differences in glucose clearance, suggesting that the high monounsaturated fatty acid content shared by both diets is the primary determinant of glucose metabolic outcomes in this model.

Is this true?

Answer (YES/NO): NO